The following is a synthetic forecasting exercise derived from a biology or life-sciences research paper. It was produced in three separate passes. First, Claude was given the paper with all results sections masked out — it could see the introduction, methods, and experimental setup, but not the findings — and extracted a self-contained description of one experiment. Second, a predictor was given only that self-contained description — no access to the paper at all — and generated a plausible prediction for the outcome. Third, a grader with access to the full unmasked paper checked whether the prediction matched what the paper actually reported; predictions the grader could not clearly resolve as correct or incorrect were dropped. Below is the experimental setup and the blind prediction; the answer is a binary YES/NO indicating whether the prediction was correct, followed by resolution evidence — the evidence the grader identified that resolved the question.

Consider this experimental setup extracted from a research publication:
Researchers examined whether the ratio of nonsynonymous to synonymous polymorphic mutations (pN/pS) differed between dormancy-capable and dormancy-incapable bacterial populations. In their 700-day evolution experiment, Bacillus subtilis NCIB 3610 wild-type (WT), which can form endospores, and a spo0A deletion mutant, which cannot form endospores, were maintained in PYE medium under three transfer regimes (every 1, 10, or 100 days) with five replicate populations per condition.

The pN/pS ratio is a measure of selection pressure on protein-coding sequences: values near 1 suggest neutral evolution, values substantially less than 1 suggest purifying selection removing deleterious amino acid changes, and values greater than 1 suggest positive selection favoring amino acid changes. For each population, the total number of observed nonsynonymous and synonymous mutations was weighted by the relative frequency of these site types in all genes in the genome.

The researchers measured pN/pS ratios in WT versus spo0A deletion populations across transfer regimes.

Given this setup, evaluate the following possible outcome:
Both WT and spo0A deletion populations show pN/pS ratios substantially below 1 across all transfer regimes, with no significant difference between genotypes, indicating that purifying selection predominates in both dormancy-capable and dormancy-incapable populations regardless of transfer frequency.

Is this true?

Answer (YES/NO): YES